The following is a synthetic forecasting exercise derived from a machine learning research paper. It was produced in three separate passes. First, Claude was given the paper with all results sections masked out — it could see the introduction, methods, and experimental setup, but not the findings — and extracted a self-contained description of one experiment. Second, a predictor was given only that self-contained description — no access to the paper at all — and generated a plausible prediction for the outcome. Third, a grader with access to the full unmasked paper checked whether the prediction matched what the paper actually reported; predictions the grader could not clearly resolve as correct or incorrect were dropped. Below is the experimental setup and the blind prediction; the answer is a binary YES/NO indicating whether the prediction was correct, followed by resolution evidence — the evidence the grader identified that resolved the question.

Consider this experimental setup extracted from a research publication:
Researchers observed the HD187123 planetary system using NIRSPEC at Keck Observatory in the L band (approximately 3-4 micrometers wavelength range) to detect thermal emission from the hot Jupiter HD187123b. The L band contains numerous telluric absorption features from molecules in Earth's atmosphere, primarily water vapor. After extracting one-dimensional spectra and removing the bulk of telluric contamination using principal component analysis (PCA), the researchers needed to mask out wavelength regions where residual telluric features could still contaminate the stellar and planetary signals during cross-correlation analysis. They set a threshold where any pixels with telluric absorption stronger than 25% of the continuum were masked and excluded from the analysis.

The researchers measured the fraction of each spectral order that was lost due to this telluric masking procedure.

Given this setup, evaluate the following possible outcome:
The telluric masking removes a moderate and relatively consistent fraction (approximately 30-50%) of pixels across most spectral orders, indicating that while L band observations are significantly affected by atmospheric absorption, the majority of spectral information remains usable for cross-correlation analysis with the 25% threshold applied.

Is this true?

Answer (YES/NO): NO